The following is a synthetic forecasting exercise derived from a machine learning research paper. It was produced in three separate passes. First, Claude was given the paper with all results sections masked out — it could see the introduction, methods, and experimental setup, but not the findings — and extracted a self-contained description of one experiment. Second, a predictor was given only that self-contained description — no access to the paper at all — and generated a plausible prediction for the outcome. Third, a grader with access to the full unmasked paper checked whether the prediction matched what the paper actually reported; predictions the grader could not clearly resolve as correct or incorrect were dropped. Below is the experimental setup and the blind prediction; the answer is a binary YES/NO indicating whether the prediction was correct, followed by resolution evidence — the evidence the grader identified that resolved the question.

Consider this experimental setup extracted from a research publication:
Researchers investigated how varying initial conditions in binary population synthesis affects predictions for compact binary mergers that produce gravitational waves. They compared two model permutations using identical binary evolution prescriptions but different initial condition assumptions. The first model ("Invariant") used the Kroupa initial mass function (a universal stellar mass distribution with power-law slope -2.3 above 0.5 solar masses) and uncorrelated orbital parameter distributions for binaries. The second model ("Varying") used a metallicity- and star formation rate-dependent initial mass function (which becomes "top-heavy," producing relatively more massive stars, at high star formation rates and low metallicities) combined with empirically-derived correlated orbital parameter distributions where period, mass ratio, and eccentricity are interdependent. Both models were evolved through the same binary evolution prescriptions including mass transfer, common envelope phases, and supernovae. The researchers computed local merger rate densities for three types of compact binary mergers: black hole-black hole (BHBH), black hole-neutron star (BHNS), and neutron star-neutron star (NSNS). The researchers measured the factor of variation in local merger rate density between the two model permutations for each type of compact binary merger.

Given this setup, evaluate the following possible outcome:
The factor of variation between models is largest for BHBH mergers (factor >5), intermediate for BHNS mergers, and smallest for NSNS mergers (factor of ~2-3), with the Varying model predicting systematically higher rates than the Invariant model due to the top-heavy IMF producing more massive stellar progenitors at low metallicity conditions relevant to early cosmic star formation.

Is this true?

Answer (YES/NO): NO